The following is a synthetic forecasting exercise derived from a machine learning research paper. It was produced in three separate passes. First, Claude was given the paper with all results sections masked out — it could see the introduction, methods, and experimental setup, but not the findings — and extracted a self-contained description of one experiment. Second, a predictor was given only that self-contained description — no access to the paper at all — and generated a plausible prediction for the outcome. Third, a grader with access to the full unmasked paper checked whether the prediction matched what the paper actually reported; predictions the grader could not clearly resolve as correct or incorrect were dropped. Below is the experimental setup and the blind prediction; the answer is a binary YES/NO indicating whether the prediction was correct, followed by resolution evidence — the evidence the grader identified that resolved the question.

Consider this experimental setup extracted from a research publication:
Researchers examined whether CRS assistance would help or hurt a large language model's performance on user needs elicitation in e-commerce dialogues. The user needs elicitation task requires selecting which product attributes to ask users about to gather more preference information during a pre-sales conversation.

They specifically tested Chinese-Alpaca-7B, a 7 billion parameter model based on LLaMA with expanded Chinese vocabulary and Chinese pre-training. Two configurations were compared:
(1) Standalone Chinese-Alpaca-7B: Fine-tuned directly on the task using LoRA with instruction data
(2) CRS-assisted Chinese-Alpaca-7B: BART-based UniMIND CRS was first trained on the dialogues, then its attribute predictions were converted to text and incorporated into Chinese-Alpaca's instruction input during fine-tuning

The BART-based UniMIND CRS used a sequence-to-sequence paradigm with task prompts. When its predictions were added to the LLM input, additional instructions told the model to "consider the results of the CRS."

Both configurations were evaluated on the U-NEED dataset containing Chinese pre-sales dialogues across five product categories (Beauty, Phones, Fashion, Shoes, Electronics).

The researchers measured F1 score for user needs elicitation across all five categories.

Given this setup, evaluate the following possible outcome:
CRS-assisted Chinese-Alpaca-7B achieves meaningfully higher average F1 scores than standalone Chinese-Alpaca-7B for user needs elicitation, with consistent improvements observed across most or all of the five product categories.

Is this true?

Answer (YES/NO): NO